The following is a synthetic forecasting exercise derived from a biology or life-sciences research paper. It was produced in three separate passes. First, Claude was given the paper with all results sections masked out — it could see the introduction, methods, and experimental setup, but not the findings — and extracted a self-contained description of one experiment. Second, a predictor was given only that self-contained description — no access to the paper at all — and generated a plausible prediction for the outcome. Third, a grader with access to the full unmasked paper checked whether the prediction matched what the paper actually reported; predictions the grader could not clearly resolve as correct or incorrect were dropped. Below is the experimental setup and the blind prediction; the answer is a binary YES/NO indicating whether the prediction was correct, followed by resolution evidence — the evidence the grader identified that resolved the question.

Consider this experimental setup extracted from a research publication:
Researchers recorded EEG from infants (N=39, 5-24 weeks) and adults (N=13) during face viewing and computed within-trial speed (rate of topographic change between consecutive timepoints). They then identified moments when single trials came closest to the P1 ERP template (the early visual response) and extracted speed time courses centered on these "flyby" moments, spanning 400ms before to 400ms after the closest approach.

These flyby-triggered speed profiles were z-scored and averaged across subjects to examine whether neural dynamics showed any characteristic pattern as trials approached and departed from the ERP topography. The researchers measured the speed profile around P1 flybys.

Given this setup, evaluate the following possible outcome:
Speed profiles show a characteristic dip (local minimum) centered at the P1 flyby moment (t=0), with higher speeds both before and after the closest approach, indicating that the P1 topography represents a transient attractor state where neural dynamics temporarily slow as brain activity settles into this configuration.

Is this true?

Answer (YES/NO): NO